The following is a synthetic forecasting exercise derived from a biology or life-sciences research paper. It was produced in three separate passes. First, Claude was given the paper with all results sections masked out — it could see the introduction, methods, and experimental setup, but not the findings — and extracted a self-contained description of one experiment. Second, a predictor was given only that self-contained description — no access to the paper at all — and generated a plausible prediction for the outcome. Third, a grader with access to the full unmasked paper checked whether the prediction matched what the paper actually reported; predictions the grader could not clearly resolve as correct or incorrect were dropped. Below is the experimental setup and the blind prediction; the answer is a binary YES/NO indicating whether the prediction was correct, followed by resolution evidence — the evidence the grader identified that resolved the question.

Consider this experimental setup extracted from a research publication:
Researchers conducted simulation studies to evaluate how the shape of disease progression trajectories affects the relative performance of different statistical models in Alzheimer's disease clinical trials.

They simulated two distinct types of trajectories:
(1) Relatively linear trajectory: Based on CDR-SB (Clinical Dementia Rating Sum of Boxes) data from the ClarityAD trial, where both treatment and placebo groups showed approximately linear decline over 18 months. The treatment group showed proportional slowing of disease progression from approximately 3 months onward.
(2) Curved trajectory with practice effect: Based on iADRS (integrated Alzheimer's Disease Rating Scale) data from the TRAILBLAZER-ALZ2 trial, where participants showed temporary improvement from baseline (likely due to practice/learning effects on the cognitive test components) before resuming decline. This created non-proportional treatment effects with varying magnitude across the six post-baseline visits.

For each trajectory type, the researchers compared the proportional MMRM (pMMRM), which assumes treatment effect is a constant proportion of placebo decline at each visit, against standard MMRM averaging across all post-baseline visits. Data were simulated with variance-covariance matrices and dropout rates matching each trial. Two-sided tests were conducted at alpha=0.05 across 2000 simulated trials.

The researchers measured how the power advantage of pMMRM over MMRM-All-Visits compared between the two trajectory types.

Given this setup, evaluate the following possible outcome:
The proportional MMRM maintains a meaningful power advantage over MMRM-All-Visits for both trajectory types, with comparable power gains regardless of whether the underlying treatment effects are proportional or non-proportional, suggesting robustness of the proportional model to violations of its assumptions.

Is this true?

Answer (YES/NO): NO